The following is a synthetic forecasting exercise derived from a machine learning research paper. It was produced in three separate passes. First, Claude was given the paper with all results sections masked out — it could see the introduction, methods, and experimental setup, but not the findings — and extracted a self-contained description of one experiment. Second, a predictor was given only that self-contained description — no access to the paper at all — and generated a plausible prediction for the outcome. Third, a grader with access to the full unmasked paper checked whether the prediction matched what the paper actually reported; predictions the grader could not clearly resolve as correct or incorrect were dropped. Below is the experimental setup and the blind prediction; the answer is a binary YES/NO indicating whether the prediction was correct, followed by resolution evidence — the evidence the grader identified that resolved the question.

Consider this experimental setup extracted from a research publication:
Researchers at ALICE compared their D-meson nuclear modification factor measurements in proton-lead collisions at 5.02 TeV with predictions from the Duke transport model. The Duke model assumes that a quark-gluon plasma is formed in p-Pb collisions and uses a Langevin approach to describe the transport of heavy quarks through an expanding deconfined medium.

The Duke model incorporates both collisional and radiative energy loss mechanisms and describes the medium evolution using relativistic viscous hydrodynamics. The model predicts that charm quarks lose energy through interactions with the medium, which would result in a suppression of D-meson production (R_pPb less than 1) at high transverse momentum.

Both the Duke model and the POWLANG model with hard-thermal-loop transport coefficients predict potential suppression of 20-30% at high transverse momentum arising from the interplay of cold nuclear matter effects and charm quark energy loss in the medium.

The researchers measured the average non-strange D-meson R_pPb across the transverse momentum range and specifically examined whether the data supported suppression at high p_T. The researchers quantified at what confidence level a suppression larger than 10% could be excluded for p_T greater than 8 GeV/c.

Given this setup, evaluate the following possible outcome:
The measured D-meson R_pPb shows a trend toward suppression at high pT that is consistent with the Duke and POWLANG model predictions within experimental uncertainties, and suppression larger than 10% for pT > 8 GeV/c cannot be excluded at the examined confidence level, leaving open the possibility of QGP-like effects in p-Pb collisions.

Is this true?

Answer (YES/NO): NO